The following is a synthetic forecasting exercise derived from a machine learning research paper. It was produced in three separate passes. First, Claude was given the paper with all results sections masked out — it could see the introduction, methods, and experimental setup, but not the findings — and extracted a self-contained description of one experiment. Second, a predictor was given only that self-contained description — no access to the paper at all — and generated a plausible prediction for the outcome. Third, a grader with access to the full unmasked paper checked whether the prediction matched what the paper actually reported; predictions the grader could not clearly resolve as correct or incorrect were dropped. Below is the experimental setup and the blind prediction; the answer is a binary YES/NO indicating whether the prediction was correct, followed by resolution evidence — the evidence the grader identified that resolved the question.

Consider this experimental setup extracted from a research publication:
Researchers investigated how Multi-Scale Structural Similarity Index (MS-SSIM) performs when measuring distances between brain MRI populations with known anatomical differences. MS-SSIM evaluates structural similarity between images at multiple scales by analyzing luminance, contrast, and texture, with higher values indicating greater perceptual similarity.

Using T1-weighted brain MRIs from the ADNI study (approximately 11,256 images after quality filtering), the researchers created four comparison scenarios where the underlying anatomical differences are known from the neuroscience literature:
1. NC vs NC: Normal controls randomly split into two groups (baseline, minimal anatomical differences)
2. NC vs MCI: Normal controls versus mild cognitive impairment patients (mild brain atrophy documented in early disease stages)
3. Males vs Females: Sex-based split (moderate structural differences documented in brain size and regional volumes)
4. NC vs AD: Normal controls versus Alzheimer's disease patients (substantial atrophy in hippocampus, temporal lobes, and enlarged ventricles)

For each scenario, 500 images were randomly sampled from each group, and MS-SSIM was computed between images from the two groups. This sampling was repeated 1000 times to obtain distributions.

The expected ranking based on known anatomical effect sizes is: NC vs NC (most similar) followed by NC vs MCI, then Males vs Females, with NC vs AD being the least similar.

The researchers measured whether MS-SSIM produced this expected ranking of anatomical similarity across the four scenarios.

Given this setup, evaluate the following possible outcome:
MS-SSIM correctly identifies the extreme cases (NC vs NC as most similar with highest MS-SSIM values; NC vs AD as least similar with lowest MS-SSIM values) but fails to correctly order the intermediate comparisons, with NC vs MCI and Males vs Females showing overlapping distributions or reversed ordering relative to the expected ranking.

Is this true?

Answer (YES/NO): NO